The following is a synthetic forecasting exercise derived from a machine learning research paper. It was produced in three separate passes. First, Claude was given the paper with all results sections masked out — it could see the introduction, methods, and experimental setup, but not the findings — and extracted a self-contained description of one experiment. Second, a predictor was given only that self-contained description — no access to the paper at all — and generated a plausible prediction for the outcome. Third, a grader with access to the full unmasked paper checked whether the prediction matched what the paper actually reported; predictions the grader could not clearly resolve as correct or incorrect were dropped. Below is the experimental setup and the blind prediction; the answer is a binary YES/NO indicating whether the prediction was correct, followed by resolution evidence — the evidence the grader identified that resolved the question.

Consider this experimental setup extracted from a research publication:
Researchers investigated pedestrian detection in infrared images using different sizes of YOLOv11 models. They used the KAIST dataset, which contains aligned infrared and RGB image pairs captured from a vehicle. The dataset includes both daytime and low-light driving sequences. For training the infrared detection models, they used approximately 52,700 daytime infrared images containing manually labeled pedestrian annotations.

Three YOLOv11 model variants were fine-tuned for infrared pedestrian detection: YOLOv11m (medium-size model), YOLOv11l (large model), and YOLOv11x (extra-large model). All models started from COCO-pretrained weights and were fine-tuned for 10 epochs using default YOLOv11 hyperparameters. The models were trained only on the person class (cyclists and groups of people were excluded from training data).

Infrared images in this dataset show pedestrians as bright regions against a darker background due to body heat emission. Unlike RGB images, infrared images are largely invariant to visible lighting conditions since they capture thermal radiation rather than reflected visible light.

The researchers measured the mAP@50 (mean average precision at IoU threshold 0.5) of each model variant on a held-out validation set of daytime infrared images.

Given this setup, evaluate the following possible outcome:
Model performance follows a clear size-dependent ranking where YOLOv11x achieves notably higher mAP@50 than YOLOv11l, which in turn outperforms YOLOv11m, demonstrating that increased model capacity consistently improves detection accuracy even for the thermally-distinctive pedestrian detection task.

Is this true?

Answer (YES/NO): NO